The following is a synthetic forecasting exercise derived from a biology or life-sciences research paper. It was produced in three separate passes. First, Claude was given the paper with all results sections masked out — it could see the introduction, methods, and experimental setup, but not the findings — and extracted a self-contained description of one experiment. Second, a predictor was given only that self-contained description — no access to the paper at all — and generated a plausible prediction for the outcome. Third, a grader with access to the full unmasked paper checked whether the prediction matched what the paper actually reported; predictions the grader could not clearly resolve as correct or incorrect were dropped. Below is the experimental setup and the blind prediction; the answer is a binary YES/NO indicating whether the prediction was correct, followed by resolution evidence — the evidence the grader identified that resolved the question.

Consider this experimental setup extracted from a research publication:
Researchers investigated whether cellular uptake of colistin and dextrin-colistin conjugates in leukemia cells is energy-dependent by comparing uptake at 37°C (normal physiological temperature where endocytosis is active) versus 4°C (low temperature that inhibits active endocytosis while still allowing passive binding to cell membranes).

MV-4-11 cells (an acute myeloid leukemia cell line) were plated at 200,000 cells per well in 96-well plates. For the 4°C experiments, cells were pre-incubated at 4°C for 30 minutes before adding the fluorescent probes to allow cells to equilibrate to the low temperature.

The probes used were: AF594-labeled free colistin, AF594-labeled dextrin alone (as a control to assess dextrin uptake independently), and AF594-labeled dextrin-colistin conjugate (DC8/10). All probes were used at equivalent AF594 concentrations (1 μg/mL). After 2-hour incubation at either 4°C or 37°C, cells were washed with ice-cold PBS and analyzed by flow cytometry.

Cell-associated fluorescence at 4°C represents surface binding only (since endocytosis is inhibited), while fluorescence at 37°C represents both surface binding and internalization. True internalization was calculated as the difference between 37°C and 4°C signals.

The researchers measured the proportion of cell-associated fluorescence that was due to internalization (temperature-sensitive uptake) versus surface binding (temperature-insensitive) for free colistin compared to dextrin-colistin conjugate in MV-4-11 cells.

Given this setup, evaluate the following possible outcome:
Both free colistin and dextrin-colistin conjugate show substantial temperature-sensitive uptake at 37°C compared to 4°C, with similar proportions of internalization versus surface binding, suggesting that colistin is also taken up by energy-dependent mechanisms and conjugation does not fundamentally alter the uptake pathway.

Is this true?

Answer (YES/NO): YES